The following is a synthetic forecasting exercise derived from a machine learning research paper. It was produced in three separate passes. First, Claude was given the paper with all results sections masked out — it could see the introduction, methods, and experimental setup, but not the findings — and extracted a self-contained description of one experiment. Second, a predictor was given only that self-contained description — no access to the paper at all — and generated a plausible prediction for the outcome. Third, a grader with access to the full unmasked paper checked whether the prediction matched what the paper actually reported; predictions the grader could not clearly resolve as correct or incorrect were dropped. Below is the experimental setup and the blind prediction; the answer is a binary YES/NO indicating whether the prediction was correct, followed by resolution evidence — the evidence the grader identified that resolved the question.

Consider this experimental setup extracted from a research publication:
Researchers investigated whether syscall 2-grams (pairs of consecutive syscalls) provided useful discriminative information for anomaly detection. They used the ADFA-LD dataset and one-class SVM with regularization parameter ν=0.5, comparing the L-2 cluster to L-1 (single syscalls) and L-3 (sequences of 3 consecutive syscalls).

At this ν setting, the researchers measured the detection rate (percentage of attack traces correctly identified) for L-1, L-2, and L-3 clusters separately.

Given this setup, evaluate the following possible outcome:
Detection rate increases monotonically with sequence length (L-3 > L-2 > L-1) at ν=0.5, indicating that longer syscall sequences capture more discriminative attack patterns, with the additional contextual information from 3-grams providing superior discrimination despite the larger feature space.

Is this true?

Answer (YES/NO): NO